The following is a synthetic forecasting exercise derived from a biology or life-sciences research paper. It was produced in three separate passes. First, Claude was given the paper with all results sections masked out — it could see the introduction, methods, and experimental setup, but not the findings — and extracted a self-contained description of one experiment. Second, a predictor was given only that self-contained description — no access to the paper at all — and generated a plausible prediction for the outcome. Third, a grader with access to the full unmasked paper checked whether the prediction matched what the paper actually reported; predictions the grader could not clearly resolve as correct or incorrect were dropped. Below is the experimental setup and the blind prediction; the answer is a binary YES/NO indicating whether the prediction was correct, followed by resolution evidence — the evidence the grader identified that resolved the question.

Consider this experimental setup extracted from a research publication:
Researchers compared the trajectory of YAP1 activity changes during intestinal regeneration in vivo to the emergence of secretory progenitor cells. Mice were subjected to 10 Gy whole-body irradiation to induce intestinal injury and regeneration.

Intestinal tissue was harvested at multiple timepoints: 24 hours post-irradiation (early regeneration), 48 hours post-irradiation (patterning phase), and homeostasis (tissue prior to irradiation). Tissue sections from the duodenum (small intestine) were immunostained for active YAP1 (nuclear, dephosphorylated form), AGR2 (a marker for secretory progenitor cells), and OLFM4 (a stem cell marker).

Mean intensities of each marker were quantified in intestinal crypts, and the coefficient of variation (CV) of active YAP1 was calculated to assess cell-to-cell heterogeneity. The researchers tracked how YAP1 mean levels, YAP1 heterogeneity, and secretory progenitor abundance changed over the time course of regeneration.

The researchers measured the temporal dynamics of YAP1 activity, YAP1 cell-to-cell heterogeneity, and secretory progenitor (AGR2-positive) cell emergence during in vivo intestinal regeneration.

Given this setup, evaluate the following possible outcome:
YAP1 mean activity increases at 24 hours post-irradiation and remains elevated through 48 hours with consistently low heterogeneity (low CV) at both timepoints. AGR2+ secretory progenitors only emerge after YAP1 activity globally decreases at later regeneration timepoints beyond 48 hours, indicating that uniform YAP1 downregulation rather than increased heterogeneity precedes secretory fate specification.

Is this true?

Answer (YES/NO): NO